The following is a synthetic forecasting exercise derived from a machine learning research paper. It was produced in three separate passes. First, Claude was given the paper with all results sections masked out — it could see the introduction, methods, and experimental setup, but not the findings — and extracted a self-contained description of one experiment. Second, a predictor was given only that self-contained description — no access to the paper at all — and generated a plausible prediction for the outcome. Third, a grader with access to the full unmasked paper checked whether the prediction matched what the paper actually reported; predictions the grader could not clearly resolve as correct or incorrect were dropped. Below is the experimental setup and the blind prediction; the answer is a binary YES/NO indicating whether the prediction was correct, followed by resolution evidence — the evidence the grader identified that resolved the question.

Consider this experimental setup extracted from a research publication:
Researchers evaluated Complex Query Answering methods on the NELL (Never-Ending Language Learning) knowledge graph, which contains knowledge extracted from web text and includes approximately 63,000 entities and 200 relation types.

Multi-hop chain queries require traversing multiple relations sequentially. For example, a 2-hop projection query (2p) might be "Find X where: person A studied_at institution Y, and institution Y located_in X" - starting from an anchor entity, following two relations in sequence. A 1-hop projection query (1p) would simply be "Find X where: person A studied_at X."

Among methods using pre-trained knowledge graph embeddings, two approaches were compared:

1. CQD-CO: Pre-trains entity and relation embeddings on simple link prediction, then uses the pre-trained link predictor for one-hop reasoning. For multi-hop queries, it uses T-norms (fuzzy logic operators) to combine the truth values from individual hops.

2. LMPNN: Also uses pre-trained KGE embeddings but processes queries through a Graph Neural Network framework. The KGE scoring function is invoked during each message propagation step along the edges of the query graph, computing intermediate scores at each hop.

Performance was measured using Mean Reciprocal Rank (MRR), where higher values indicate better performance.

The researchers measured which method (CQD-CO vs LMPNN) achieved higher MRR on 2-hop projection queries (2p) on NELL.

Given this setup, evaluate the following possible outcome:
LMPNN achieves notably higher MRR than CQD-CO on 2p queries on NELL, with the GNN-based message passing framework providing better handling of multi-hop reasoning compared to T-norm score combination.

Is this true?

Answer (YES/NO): YES